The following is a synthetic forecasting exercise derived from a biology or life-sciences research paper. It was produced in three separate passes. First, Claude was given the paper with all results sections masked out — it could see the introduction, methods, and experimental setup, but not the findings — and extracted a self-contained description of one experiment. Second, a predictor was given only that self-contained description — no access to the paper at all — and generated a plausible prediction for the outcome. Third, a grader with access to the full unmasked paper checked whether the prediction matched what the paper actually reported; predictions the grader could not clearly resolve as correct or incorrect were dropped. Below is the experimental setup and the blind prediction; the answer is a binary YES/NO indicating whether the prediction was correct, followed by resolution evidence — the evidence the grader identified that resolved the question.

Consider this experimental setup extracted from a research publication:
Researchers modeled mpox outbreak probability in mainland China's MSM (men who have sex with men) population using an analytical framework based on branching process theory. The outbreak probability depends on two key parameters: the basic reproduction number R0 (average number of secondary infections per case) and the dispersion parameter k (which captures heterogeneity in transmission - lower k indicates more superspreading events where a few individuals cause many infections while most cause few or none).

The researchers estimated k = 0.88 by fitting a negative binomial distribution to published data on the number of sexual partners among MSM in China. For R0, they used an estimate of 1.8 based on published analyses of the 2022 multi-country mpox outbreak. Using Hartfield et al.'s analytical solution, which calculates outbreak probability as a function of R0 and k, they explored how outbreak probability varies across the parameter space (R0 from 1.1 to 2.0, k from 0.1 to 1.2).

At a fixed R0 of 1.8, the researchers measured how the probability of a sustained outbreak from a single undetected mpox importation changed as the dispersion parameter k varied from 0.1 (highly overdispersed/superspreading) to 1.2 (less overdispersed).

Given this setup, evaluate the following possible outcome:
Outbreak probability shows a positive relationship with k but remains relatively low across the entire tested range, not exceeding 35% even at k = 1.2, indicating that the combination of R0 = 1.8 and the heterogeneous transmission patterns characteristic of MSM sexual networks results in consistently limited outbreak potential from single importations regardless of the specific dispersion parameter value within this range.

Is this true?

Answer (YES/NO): NO